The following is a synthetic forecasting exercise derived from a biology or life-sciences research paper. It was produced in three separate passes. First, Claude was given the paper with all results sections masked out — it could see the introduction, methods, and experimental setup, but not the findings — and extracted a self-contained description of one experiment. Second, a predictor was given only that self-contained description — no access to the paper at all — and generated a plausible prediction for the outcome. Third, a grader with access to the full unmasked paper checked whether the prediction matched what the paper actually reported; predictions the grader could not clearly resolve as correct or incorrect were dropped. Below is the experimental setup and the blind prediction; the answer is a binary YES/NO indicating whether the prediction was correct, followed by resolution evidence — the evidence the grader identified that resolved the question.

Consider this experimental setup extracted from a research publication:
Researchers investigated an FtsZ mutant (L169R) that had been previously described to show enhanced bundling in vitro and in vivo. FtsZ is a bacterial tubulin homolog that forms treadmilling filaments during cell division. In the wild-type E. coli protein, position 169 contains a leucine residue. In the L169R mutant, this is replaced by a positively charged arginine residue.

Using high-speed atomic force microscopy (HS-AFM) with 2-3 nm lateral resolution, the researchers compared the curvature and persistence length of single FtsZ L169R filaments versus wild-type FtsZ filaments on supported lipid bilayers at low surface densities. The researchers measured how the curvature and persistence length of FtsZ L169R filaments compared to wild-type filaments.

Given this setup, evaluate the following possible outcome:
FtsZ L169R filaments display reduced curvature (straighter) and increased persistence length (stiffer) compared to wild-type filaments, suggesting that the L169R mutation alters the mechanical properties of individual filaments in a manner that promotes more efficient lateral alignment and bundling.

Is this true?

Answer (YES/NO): YES